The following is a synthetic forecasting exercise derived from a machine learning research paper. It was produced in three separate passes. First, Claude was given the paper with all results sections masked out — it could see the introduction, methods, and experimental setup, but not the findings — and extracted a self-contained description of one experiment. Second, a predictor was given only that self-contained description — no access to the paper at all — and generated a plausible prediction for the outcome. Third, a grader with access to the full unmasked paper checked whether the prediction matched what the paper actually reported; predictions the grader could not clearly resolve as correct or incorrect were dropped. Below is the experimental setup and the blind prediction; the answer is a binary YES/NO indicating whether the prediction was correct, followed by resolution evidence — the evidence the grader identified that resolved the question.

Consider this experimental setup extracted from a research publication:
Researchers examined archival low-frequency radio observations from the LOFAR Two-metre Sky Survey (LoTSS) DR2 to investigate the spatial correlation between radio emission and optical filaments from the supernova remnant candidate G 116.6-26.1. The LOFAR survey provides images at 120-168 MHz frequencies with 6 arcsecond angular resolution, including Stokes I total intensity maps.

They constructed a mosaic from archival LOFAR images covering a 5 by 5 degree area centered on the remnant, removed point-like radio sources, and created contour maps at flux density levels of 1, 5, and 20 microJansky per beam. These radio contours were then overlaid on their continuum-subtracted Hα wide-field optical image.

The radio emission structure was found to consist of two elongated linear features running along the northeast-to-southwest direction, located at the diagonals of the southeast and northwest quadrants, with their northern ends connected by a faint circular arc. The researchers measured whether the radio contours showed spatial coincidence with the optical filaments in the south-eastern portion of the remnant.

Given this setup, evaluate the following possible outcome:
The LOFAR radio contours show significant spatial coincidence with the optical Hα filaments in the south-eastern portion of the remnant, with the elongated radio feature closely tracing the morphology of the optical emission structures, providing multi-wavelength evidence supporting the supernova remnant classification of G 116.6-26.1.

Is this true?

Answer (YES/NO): YES